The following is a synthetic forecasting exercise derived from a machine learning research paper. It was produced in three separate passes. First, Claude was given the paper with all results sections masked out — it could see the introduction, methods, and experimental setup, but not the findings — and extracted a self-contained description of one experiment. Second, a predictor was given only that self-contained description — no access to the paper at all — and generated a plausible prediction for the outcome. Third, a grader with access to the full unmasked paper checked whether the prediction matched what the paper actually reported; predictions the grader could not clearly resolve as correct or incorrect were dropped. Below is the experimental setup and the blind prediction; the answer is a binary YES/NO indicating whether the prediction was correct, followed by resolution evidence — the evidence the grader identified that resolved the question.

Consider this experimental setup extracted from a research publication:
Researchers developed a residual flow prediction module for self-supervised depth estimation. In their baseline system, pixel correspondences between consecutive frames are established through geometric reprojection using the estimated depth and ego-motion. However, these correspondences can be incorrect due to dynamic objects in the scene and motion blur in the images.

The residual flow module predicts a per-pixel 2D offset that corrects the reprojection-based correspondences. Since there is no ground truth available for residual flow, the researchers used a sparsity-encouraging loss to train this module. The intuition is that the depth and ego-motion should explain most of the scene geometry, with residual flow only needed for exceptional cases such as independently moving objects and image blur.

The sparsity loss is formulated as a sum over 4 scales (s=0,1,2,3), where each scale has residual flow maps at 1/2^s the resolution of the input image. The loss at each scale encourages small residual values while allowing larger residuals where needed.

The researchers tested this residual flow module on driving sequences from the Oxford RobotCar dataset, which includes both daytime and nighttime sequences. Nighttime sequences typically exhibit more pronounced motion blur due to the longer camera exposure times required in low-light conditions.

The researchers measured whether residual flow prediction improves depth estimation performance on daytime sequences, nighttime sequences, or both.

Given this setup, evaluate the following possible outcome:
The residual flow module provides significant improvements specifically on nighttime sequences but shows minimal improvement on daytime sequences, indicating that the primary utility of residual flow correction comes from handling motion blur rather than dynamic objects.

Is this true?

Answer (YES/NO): NO